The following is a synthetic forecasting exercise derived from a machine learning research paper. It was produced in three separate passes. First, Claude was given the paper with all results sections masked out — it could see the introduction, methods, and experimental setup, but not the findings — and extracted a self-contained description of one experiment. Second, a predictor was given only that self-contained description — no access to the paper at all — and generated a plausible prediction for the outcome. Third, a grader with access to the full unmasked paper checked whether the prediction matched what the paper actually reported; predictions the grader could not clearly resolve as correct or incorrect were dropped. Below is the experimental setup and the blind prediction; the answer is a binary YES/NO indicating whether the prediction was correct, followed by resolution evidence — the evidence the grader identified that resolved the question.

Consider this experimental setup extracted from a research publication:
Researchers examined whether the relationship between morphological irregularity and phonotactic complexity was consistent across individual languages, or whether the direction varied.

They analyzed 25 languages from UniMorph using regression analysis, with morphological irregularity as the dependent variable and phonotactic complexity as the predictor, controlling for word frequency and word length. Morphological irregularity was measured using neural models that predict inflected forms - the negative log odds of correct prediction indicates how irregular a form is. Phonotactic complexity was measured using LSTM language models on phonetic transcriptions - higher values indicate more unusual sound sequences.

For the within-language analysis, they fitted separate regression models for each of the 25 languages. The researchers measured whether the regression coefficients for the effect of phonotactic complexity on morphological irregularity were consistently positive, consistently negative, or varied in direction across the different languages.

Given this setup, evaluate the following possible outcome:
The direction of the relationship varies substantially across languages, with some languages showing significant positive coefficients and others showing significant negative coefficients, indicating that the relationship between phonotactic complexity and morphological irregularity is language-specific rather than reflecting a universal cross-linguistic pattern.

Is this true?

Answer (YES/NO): NO